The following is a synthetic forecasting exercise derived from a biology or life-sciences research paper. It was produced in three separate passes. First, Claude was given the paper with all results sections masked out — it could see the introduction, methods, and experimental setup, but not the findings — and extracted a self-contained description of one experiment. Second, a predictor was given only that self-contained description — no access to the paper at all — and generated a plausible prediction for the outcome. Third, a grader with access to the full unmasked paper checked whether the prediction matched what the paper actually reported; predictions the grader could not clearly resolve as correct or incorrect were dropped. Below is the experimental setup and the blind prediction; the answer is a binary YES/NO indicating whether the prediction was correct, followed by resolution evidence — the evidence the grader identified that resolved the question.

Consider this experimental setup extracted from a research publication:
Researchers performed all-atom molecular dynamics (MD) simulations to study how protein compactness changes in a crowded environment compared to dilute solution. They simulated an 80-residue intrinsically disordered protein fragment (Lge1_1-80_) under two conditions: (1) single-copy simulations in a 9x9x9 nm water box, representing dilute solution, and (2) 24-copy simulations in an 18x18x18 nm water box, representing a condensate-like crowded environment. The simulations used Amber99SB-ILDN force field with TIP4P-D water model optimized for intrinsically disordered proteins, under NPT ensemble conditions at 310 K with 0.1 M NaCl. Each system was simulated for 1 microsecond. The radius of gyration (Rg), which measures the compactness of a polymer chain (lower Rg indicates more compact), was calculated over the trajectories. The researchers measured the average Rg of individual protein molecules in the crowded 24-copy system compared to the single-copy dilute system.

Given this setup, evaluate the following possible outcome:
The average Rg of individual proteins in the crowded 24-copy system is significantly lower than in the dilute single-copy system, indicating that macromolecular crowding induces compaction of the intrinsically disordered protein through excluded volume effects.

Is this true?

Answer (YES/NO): NO